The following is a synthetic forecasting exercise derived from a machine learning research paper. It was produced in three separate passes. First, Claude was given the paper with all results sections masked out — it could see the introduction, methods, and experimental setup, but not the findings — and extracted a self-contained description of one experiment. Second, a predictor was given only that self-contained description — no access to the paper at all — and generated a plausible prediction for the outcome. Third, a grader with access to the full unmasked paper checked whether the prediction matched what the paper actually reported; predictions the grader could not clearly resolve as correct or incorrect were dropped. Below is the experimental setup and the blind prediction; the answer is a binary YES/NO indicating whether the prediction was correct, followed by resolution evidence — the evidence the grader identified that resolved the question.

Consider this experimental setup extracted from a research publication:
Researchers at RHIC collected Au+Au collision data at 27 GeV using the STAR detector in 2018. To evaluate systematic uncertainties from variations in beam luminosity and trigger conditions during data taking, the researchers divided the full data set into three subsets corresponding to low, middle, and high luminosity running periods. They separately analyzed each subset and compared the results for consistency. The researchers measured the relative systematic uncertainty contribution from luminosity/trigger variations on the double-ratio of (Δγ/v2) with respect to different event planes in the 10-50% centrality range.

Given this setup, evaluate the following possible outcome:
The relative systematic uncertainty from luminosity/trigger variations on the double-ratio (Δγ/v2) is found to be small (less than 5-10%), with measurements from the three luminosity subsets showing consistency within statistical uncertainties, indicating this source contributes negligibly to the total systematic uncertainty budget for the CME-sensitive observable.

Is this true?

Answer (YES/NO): YES